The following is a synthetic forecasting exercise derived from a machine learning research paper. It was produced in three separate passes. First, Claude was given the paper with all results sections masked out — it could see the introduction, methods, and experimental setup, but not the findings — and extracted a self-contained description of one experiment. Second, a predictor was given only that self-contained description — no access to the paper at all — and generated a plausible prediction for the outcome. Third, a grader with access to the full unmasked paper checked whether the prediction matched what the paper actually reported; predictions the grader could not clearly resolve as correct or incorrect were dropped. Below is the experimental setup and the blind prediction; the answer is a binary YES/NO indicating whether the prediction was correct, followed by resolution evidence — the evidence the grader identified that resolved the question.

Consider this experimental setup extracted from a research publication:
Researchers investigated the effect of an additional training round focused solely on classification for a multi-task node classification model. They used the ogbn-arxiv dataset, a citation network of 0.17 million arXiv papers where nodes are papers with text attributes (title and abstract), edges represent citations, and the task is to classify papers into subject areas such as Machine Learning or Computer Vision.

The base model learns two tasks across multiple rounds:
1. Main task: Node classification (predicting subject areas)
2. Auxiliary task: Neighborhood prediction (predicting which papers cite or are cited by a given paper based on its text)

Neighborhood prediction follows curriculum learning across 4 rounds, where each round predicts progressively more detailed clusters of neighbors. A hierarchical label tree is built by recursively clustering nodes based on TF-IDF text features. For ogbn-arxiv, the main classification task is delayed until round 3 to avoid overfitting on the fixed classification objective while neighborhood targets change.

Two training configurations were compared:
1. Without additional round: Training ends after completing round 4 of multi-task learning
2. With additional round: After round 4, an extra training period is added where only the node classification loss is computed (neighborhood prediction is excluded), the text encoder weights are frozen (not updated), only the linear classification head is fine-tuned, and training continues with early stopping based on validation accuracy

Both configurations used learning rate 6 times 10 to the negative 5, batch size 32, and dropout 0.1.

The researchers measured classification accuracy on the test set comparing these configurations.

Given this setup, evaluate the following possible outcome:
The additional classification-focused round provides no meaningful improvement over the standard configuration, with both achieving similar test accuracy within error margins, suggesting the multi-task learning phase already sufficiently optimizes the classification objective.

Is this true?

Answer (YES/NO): NO